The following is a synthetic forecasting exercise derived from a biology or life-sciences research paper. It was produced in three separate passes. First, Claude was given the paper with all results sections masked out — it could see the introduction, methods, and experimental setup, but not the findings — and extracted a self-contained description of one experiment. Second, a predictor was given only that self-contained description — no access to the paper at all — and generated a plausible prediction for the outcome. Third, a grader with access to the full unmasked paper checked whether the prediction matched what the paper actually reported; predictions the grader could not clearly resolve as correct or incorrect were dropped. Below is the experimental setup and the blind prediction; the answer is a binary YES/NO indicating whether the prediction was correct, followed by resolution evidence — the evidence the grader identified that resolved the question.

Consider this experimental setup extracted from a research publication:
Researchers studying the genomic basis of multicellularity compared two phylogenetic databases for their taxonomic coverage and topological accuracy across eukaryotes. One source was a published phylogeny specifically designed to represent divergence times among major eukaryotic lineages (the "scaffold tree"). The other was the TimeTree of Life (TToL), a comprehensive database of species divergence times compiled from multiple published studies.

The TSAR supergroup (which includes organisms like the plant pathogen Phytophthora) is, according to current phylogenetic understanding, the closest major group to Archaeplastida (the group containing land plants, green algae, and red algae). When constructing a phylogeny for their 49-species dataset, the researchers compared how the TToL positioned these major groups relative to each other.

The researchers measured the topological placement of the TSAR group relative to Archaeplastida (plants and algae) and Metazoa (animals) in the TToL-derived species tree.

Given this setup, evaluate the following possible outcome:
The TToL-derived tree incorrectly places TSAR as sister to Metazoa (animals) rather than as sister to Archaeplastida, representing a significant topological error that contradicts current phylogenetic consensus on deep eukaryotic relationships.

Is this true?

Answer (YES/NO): NO